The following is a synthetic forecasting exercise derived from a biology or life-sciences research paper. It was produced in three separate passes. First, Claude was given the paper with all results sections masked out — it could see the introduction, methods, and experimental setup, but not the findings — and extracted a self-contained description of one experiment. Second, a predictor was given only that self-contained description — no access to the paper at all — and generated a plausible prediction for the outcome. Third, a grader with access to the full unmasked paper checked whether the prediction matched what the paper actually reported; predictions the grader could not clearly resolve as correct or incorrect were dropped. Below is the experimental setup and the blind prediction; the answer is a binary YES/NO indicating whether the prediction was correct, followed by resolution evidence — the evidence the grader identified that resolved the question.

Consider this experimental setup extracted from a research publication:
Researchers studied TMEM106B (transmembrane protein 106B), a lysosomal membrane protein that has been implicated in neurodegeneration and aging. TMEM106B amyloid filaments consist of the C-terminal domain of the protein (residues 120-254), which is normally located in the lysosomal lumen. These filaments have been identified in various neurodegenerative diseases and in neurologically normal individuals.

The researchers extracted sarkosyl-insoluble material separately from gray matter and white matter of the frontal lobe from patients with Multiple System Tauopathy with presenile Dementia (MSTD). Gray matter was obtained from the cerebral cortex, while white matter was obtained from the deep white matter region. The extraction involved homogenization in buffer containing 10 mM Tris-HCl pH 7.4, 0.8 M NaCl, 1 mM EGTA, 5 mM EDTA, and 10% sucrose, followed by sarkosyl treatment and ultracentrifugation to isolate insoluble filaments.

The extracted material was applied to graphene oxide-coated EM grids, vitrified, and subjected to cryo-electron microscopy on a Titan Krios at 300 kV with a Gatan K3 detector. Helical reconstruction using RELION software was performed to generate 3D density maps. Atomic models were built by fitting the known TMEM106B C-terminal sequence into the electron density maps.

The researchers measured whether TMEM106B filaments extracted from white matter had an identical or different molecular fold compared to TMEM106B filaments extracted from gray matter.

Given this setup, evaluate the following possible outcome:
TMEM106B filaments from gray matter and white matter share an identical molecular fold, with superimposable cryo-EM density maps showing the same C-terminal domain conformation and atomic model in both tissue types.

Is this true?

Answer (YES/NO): YES